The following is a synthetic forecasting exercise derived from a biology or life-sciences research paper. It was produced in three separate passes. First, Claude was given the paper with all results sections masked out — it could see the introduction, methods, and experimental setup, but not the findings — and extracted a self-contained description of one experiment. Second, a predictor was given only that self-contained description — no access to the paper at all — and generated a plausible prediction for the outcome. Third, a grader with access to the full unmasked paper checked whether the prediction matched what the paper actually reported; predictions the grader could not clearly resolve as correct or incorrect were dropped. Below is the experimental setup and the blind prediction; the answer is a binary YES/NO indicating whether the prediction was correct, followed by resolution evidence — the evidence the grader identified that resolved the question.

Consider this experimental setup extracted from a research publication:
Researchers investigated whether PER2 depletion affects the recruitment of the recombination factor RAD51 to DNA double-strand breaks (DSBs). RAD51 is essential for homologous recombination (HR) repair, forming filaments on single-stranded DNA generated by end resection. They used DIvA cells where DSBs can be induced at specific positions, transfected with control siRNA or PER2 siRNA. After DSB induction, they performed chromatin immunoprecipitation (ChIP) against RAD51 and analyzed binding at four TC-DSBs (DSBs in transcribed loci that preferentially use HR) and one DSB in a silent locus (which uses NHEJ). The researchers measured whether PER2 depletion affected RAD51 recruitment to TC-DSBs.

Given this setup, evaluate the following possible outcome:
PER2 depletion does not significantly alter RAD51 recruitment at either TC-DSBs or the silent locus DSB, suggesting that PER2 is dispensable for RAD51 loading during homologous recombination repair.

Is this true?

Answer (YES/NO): NO